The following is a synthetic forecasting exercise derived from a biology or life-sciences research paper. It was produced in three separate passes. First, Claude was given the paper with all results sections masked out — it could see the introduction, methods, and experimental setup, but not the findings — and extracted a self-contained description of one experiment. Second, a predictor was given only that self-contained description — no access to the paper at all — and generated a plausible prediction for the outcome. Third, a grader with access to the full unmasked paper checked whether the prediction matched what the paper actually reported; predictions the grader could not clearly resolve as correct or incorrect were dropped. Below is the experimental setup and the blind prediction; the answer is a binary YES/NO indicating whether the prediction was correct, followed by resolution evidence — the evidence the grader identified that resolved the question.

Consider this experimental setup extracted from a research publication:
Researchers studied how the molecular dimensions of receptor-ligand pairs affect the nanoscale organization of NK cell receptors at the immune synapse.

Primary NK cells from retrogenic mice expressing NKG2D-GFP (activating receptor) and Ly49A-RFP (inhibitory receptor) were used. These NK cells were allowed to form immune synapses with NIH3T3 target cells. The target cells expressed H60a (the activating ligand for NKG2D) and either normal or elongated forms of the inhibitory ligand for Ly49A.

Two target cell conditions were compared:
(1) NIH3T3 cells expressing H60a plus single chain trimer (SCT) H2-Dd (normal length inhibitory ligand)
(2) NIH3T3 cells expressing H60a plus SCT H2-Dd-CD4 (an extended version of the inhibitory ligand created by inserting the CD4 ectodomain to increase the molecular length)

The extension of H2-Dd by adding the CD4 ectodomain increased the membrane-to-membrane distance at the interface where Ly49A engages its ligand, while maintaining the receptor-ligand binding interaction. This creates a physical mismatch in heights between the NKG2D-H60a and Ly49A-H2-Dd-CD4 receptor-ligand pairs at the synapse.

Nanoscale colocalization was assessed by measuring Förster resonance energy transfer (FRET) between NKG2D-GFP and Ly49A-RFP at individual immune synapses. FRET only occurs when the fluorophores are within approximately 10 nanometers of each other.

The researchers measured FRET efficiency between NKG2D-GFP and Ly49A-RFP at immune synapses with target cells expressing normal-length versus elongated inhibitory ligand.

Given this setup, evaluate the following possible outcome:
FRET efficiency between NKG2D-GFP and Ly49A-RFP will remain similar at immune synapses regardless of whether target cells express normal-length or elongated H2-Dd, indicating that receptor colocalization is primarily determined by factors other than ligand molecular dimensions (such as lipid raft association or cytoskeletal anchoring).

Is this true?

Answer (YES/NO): NO